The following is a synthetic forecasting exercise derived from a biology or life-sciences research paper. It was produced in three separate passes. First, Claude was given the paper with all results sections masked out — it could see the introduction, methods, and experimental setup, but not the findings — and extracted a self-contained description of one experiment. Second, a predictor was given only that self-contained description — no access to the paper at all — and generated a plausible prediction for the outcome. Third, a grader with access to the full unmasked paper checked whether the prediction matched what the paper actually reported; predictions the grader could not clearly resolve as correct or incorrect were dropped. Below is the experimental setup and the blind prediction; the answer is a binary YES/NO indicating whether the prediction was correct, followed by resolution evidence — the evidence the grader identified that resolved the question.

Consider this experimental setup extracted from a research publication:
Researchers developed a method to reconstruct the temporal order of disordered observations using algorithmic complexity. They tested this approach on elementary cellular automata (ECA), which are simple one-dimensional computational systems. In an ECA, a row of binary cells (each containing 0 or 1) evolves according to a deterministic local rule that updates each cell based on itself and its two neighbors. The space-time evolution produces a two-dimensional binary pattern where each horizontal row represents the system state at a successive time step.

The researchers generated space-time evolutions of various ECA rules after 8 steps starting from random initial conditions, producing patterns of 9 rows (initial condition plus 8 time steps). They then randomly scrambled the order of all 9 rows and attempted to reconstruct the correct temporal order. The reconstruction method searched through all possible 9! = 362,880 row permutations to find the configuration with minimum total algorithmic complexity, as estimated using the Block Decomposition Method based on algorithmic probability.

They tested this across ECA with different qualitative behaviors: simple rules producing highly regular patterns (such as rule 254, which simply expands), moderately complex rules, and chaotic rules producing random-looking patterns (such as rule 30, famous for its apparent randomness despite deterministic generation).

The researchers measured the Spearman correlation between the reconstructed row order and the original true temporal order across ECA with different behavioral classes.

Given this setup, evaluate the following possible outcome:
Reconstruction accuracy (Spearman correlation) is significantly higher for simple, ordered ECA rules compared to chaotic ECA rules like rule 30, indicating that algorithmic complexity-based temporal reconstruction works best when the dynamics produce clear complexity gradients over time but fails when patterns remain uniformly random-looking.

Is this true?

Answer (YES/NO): NO